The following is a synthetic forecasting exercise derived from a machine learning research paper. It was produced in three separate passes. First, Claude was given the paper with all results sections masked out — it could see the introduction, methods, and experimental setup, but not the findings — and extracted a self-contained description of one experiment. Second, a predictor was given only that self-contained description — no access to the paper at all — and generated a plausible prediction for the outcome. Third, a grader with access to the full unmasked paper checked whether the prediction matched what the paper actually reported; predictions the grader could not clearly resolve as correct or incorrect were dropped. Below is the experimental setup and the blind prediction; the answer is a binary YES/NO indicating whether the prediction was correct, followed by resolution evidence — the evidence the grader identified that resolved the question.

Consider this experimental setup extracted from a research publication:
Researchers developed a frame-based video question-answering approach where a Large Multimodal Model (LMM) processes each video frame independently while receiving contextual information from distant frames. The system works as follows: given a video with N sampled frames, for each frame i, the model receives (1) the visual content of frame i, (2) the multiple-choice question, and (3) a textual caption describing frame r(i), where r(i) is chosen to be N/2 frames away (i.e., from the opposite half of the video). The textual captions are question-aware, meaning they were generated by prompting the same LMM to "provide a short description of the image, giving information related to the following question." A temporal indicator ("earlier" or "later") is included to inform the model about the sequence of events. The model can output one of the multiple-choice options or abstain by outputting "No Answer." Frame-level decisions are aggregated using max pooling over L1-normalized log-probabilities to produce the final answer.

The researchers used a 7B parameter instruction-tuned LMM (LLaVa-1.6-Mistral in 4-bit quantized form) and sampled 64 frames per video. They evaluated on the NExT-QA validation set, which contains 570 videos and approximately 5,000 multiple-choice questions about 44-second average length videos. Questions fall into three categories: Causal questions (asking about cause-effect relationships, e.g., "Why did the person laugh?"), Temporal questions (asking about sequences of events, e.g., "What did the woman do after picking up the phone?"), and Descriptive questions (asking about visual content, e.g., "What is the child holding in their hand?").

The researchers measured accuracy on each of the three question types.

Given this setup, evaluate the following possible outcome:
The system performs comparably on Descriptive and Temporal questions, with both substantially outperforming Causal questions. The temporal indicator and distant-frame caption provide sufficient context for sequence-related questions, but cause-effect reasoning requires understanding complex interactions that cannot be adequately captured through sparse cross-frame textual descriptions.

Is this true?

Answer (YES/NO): NO